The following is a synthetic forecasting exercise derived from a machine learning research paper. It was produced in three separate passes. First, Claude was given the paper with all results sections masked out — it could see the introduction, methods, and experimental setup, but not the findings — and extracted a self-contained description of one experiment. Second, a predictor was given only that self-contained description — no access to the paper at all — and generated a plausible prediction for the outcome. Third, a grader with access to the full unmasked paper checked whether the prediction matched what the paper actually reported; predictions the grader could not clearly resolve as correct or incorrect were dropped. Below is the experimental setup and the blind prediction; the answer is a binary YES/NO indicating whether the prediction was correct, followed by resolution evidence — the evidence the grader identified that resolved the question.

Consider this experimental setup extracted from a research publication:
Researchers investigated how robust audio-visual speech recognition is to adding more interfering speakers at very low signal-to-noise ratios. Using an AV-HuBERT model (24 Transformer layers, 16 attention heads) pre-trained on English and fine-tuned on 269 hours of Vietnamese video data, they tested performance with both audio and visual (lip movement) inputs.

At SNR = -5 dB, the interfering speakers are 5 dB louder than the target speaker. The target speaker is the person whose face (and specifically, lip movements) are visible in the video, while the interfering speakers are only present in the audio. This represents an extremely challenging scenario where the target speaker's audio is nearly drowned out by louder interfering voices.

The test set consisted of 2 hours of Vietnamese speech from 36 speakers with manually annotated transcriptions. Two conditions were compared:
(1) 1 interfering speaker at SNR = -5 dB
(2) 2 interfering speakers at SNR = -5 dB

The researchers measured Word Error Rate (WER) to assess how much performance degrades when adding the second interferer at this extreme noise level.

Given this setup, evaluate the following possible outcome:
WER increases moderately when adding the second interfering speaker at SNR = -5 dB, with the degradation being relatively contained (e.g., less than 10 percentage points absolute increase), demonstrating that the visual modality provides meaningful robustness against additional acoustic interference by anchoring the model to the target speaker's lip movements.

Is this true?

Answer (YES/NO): YES